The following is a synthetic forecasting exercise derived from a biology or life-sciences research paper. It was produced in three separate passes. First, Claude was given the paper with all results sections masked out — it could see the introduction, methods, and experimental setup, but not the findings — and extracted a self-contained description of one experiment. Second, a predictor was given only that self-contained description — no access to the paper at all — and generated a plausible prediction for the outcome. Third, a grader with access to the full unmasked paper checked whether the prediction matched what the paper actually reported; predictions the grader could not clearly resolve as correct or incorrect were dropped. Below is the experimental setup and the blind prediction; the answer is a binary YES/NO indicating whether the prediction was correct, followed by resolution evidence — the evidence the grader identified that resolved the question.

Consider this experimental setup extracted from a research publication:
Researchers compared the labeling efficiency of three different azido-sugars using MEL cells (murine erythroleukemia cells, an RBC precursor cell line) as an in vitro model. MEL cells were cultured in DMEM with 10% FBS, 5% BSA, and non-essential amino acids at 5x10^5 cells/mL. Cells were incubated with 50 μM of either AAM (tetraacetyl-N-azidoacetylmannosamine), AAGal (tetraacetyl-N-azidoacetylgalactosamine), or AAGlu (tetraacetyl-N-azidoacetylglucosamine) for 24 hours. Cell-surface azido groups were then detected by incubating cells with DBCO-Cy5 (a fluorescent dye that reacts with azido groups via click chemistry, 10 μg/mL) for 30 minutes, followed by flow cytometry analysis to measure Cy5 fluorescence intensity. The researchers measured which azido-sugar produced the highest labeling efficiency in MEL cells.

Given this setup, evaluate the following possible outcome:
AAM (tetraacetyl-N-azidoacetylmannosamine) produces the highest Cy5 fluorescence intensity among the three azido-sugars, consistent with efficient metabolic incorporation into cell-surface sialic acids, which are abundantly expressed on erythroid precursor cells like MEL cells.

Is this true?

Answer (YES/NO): YES